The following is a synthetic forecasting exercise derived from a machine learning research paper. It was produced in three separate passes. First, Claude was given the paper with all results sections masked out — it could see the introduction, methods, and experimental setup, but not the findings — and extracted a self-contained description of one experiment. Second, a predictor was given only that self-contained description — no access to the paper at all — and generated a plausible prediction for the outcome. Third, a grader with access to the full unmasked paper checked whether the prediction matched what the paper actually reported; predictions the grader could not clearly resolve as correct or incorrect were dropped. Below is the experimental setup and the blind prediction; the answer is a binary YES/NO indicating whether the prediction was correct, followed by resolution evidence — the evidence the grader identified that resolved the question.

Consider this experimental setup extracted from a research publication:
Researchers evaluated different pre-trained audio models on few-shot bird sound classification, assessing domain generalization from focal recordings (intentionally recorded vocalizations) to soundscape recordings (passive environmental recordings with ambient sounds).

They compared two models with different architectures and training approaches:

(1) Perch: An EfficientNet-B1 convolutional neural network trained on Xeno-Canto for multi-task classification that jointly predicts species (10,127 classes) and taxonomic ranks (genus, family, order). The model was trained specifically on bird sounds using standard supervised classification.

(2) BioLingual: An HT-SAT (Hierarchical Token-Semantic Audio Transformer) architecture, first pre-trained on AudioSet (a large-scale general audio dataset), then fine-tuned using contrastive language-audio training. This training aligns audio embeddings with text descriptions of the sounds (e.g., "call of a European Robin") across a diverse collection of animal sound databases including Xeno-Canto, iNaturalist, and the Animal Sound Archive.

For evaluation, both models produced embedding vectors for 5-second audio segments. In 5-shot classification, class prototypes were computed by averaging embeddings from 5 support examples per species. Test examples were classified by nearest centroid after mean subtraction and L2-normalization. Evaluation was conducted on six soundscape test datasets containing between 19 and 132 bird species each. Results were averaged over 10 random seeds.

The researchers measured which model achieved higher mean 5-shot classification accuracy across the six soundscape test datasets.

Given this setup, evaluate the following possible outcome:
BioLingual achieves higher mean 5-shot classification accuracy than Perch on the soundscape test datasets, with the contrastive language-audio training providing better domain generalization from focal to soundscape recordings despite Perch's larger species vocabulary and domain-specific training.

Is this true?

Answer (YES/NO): NO